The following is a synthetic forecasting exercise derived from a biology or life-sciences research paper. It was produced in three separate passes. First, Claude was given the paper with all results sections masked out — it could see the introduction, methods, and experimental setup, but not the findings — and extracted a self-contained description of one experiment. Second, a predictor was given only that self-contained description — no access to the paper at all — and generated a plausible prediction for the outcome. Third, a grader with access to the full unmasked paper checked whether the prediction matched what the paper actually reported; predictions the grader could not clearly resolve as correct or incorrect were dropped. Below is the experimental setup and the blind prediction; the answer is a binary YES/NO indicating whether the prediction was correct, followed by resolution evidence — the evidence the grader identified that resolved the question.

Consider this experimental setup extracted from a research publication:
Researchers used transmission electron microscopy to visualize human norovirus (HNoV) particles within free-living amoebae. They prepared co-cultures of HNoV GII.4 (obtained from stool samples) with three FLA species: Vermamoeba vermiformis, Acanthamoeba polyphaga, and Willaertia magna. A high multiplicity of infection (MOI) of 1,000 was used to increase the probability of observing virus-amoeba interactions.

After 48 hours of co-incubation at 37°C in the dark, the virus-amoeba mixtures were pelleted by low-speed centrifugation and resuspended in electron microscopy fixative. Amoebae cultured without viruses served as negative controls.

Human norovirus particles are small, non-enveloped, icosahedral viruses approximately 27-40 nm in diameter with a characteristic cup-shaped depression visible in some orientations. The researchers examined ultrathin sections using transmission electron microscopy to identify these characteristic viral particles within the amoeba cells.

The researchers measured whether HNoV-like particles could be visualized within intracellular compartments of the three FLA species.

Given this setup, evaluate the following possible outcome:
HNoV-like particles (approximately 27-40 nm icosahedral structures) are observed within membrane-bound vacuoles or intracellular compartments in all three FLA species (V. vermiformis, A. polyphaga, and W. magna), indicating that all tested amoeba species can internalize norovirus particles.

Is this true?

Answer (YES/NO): NO